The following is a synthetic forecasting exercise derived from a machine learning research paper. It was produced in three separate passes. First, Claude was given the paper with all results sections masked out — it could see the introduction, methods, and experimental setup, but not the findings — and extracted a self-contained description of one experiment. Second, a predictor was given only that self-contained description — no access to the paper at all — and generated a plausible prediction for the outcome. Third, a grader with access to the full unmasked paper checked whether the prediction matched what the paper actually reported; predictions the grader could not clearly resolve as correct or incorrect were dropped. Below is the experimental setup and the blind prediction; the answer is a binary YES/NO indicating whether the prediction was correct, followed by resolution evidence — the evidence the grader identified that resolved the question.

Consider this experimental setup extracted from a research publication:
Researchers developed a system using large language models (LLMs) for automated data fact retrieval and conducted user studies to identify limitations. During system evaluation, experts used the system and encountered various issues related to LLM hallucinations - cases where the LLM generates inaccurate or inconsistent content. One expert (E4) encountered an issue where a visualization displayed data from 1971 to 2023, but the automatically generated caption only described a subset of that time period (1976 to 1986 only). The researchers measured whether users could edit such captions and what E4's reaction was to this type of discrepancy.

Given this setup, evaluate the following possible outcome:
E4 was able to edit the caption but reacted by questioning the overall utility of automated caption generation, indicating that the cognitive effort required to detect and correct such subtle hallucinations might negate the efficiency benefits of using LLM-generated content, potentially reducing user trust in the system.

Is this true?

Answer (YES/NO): NO